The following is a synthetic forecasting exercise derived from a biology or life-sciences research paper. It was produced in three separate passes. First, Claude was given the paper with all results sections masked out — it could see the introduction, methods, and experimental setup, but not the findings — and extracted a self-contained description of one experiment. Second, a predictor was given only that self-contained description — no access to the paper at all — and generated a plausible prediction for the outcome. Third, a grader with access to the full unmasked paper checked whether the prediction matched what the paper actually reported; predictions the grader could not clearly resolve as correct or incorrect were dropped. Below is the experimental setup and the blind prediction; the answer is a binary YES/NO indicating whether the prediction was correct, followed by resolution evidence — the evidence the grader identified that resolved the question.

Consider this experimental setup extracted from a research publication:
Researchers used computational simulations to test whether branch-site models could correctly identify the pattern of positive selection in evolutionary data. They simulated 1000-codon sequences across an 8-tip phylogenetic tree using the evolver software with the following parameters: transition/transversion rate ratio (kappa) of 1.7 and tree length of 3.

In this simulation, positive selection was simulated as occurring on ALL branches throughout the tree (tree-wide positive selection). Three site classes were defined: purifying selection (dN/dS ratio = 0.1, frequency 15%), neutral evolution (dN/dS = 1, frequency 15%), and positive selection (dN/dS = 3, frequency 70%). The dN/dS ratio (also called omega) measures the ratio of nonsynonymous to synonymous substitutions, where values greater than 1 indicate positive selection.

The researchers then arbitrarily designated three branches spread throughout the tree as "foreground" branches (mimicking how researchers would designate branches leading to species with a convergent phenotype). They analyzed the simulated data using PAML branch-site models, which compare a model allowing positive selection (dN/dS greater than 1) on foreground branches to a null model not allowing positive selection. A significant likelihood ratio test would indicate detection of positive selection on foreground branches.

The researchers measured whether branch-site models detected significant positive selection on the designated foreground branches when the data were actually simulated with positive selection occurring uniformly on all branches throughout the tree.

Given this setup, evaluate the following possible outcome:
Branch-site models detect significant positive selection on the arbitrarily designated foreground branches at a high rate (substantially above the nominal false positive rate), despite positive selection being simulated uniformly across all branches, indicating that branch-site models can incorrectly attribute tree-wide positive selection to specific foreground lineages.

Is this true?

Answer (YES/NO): YES